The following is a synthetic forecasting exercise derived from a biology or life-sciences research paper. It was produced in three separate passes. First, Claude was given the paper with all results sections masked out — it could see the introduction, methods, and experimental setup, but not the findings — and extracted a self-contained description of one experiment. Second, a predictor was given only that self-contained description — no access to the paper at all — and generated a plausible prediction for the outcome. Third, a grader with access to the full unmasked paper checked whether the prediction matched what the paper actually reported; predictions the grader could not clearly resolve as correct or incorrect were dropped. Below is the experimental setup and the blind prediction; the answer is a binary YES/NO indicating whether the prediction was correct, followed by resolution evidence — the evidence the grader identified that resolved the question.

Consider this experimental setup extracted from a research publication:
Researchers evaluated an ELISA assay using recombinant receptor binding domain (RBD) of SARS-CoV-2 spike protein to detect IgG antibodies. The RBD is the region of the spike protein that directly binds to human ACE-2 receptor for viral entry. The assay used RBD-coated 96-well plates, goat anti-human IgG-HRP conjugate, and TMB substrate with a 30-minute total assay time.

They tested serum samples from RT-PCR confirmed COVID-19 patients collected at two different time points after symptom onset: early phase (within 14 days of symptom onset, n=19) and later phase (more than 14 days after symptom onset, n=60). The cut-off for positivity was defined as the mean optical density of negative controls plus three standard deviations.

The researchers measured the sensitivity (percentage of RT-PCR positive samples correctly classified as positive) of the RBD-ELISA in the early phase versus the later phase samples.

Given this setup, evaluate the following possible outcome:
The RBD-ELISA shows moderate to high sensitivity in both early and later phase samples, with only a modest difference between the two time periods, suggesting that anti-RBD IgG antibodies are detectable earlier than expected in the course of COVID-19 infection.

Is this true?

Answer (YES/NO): YES